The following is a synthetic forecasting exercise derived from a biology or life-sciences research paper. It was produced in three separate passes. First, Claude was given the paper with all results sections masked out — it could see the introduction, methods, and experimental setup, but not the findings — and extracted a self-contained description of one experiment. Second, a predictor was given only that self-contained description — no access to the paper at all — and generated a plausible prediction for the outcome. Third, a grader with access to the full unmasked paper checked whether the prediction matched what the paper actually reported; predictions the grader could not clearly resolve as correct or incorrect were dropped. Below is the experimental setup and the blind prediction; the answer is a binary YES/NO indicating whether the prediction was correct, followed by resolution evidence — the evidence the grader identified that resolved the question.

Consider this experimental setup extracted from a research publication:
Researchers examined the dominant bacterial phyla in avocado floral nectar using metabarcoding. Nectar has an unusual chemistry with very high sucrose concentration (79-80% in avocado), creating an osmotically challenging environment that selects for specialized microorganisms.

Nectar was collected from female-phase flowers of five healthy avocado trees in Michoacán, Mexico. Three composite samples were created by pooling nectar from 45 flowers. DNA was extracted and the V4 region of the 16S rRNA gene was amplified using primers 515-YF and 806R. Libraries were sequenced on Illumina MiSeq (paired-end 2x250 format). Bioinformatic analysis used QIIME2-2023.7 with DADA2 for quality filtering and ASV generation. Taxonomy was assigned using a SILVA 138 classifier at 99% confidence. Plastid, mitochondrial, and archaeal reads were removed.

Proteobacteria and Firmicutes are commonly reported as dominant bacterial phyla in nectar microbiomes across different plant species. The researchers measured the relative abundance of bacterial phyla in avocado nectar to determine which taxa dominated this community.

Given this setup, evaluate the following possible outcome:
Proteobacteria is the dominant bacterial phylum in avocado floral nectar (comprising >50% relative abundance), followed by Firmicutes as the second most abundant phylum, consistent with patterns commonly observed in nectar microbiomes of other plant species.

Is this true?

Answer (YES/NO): NO